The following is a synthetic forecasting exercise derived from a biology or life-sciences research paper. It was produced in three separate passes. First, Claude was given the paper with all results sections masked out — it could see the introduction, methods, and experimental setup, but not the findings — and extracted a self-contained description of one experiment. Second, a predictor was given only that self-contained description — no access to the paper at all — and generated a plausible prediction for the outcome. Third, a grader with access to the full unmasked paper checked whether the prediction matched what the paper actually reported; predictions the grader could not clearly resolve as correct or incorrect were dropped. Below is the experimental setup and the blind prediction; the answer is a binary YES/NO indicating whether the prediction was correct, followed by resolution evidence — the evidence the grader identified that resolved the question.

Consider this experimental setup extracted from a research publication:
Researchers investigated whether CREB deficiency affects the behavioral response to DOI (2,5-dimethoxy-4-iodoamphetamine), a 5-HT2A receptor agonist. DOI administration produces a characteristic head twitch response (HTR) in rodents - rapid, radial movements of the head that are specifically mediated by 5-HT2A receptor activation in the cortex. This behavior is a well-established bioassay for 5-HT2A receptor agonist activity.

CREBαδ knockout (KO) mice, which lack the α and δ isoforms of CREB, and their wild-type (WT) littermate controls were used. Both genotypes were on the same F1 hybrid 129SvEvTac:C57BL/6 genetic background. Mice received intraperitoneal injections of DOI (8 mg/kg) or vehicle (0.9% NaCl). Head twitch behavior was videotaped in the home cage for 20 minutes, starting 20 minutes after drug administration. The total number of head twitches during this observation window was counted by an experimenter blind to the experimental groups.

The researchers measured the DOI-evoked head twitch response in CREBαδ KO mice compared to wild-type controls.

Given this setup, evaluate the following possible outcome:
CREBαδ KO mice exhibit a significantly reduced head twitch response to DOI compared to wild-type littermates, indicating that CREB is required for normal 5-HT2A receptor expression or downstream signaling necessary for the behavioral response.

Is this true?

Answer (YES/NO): NO